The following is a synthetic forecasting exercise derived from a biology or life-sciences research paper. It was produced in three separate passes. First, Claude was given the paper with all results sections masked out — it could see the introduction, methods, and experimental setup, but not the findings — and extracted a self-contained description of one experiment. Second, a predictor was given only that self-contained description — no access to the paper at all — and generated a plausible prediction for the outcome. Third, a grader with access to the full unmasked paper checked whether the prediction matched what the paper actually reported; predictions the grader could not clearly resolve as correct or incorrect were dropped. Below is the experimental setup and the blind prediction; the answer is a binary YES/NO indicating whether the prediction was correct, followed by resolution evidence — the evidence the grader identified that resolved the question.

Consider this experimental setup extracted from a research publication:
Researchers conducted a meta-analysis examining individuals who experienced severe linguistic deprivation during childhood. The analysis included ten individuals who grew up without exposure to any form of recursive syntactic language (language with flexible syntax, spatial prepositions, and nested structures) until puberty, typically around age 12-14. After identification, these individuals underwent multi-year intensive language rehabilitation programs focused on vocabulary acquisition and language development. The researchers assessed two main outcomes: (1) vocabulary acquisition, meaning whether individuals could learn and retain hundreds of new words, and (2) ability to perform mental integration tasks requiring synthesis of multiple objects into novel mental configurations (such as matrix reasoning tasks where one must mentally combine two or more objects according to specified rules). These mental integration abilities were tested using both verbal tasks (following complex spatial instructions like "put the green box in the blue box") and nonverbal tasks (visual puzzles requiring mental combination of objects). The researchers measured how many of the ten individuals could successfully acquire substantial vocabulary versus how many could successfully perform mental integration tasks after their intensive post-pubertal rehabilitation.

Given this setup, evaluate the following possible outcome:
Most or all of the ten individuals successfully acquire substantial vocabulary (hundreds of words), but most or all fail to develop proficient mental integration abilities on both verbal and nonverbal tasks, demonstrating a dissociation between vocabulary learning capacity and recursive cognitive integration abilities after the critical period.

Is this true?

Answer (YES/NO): YES